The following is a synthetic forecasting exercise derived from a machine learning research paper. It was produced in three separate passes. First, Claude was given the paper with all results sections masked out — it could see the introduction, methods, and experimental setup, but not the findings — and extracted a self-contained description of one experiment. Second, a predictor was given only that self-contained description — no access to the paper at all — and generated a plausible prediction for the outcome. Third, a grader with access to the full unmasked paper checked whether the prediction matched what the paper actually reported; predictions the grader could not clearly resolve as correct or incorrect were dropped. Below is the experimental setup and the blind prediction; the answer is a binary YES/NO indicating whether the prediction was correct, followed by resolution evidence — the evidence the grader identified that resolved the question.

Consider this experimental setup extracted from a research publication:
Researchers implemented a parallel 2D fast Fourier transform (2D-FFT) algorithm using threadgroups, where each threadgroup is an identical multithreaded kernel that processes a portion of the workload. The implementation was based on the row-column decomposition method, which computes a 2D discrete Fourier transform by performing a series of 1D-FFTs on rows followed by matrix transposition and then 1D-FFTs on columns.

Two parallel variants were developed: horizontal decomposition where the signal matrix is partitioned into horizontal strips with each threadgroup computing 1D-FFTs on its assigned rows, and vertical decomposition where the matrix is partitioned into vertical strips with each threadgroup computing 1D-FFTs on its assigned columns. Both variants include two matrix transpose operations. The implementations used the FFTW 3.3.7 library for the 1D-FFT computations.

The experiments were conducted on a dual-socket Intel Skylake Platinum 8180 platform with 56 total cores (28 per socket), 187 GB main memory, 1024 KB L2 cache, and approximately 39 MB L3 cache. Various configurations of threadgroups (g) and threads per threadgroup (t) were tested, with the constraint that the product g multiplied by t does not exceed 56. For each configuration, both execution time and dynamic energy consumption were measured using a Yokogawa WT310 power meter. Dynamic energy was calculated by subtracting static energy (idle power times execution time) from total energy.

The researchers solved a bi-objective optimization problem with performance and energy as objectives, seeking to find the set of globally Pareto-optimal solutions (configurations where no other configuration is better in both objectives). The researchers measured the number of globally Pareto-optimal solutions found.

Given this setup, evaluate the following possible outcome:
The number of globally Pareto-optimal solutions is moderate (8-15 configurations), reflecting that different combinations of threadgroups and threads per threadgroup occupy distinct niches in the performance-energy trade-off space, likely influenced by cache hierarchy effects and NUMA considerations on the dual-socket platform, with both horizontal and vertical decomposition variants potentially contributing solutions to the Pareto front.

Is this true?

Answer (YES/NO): NO